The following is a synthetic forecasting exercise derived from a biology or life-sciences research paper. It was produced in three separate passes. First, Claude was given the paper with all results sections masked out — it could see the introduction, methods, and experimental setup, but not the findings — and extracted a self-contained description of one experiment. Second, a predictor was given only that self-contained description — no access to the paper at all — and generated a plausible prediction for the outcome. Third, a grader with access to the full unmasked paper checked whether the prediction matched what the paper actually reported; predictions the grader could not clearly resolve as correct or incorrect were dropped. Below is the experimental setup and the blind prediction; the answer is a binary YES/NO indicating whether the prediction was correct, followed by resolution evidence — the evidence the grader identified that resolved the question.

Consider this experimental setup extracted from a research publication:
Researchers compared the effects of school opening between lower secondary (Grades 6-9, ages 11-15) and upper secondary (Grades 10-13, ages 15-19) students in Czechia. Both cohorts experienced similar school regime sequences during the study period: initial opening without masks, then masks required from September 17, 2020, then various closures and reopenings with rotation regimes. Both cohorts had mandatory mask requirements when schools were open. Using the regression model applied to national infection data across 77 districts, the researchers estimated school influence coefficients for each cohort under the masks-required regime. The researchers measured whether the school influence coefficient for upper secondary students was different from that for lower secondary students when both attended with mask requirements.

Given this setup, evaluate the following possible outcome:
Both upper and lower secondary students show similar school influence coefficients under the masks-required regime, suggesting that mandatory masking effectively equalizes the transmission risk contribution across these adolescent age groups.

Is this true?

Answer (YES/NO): NO